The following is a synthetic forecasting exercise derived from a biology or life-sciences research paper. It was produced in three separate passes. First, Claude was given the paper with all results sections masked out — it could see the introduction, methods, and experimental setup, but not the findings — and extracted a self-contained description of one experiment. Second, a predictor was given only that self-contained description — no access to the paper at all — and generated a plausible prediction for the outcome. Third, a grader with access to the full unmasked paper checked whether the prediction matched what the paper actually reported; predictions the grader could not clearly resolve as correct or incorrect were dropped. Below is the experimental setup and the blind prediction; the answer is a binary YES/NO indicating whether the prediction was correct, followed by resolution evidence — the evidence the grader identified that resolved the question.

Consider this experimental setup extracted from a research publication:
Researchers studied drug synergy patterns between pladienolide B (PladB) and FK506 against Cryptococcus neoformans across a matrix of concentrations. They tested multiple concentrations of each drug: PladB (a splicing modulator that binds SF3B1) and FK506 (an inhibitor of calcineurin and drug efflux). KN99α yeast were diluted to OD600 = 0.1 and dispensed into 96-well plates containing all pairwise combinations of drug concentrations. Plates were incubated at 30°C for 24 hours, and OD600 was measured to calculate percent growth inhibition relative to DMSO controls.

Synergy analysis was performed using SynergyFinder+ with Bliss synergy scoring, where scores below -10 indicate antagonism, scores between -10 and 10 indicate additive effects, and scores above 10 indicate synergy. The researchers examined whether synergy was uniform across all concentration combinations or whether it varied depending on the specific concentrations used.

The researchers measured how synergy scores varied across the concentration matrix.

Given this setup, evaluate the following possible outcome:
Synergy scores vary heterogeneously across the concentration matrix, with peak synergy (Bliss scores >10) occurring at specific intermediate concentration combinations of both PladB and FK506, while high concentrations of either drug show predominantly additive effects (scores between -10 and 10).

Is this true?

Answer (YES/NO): NO